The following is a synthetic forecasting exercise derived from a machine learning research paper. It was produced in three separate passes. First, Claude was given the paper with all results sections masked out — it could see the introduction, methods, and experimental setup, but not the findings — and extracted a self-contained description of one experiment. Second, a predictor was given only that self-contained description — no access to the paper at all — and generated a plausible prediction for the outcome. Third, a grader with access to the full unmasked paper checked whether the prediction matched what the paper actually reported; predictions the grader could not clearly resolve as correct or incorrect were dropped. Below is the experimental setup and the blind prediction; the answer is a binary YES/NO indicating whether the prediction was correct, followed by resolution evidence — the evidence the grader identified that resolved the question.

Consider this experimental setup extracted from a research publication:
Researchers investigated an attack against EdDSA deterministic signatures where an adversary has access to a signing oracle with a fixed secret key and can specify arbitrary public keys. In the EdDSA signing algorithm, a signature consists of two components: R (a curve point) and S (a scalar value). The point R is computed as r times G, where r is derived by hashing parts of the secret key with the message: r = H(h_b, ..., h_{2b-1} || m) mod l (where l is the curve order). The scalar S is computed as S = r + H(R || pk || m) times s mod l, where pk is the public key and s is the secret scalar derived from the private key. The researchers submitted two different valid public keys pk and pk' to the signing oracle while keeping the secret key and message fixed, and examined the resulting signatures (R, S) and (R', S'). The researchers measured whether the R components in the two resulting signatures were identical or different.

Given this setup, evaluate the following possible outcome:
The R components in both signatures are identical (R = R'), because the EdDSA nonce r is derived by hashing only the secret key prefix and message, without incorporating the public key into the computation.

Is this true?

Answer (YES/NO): YES